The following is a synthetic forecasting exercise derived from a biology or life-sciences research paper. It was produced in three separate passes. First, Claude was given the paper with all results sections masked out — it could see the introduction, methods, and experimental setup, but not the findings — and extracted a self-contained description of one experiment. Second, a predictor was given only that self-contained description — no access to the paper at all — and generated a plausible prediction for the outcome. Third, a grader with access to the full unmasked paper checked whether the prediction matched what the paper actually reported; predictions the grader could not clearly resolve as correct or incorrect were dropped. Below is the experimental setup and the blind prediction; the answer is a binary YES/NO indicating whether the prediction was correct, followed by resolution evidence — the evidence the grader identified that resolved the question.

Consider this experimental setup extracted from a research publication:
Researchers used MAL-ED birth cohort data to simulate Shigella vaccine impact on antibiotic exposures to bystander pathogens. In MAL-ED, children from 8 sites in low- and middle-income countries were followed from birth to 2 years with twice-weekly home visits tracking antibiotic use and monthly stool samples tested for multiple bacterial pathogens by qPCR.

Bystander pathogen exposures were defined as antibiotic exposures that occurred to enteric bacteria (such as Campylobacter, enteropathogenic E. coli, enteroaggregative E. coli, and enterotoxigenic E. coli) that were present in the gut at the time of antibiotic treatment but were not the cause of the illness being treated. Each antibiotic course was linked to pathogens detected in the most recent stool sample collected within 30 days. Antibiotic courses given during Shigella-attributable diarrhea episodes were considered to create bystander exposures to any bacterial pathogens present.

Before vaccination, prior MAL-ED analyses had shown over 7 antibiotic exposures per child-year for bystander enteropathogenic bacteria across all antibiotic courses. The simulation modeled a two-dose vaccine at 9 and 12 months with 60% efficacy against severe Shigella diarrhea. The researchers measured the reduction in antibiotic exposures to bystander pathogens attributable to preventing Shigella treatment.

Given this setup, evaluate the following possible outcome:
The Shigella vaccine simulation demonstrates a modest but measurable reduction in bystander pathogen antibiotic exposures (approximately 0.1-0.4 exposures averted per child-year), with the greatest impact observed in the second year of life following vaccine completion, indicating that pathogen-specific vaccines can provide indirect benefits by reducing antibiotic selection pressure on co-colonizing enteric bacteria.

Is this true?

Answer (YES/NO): NO